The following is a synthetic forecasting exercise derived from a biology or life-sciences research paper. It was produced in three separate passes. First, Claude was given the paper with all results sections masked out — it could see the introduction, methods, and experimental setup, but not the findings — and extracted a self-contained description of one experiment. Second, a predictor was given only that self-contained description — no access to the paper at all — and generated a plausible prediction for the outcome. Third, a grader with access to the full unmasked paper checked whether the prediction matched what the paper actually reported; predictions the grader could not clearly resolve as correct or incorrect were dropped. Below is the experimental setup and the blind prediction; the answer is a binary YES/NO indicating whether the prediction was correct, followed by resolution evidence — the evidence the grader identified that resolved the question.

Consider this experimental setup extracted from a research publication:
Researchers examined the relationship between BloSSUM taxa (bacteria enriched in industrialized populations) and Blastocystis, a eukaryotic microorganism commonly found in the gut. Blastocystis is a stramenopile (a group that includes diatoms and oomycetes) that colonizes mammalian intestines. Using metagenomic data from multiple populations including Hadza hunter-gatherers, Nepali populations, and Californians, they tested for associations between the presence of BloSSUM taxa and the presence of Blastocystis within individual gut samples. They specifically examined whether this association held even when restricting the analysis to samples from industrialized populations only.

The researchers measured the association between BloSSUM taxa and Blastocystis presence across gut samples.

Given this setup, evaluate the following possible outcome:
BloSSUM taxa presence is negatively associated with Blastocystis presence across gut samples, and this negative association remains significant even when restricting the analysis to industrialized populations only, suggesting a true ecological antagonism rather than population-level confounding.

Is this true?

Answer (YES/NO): YES